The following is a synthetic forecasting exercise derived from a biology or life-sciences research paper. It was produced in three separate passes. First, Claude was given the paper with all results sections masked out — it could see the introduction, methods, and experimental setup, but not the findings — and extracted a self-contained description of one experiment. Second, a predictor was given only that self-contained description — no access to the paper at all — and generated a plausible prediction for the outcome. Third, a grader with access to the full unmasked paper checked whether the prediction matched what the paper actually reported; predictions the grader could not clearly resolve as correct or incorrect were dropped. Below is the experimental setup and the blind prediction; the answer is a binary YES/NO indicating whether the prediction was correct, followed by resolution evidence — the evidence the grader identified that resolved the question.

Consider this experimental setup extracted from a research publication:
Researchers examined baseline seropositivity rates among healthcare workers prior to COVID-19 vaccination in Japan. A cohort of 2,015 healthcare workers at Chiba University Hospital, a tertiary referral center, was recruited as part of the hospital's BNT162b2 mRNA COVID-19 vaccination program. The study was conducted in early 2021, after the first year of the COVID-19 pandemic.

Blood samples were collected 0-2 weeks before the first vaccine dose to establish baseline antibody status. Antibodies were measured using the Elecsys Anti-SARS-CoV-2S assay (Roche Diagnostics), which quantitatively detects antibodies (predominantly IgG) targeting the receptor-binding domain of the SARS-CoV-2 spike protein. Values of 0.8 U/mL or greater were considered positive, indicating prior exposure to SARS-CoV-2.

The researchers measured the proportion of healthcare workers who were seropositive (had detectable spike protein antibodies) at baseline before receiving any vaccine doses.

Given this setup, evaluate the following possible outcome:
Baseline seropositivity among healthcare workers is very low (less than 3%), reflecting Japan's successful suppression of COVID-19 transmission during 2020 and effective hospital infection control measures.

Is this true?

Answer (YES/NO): YES